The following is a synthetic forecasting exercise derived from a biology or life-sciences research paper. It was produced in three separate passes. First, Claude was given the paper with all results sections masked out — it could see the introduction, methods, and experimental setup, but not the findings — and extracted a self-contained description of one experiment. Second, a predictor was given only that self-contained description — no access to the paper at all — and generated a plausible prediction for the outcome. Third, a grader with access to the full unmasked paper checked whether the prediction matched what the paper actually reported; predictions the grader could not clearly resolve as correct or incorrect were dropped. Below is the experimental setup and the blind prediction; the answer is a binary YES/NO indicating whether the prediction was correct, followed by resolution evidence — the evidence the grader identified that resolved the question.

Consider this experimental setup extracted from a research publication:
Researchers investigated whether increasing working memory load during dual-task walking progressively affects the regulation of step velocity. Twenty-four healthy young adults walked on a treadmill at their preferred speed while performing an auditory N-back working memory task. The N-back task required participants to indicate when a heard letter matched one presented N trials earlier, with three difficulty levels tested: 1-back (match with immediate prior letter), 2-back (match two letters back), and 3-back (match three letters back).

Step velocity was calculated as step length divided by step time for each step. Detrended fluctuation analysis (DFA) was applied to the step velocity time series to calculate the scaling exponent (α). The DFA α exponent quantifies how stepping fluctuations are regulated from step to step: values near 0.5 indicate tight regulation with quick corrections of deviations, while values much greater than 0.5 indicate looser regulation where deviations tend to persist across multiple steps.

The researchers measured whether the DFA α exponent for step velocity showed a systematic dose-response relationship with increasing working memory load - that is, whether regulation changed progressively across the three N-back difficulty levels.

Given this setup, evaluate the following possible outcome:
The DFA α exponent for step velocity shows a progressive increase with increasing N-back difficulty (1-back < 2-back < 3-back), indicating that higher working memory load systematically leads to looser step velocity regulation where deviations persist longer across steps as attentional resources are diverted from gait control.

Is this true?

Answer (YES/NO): NO